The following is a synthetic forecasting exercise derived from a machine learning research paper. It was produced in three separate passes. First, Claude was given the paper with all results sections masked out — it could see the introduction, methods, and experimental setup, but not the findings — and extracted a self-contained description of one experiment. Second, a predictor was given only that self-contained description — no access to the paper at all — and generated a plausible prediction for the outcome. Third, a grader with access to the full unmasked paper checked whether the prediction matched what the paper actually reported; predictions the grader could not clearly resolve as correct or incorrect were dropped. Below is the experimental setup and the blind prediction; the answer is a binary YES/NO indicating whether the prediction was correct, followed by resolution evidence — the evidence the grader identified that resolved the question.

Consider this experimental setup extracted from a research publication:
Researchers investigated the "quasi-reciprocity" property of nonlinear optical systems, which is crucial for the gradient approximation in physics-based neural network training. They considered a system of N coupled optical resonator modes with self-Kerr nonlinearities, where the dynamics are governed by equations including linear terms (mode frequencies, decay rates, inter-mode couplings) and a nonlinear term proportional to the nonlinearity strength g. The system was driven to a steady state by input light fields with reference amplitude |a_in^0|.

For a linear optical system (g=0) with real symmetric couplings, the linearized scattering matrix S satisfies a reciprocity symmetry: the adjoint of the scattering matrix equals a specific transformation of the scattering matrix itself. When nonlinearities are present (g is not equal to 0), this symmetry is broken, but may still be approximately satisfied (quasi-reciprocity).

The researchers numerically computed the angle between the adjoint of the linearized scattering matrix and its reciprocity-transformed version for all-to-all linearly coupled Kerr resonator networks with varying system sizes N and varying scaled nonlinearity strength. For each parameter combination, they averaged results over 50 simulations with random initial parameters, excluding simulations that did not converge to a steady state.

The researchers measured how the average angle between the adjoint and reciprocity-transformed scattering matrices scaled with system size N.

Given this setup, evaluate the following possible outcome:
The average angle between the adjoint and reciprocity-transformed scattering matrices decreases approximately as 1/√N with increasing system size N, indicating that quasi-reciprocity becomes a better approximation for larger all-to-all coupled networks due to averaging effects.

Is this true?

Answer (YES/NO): NO